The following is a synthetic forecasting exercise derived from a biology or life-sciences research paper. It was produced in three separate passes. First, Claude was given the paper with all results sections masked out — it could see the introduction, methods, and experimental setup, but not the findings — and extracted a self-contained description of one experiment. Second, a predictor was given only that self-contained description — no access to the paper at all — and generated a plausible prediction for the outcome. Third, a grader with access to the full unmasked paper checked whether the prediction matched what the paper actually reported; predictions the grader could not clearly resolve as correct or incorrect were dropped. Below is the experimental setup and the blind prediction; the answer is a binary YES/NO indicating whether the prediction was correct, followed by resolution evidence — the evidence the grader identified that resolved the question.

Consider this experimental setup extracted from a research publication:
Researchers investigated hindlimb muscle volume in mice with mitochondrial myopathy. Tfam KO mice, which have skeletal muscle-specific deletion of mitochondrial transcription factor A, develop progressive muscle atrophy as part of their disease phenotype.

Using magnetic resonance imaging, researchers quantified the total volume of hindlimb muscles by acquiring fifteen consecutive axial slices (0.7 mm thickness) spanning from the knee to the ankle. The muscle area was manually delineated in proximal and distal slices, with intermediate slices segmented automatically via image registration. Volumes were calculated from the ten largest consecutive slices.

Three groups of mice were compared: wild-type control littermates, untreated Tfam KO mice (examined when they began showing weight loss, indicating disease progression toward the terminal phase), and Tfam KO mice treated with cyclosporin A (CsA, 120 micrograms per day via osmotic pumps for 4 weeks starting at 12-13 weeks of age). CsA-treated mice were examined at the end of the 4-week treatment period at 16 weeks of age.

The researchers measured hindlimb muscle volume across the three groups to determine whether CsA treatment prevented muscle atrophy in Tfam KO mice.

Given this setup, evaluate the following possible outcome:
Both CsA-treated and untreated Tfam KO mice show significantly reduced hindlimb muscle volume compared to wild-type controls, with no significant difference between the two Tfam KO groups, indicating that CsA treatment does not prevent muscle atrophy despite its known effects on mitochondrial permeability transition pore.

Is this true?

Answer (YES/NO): YES